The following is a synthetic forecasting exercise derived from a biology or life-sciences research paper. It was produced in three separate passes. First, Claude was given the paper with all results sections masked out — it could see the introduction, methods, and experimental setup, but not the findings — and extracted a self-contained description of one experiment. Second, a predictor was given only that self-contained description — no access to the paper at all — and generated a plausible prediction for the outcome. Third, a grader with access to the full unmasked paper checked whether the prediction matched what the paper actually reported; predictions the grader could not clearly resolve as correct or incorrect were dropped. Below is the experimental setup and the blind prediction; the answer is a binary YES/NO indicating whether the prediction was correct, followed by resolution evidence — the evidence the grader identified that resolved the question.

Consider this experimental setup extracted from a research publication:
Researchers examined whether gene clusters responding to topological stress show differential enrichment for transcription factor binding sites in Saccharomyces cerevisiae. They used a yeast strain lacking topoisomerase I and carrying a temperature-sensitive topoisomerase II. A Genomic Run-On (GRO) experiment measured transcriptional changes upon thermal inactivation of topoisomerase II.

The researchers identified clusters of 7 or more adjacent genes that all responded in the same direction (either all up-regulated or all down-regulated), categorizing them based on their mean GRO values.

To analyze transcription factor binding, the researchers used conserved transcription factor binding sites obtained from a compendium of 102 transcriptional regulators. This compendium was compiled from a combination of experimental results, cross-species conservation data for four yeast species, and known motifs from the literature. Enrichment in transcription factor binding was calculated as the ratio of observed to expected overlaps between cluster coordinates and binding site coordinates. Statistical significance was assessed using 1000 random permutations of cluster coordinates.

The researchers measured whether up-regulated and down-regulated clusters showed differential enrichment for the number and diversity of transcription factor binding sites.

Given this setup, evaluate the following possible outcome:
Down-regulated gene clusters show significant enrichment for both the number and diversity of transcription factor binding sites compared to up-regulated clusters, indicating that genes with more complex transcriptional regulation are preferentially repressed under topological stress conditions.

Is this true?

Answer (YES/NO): NO